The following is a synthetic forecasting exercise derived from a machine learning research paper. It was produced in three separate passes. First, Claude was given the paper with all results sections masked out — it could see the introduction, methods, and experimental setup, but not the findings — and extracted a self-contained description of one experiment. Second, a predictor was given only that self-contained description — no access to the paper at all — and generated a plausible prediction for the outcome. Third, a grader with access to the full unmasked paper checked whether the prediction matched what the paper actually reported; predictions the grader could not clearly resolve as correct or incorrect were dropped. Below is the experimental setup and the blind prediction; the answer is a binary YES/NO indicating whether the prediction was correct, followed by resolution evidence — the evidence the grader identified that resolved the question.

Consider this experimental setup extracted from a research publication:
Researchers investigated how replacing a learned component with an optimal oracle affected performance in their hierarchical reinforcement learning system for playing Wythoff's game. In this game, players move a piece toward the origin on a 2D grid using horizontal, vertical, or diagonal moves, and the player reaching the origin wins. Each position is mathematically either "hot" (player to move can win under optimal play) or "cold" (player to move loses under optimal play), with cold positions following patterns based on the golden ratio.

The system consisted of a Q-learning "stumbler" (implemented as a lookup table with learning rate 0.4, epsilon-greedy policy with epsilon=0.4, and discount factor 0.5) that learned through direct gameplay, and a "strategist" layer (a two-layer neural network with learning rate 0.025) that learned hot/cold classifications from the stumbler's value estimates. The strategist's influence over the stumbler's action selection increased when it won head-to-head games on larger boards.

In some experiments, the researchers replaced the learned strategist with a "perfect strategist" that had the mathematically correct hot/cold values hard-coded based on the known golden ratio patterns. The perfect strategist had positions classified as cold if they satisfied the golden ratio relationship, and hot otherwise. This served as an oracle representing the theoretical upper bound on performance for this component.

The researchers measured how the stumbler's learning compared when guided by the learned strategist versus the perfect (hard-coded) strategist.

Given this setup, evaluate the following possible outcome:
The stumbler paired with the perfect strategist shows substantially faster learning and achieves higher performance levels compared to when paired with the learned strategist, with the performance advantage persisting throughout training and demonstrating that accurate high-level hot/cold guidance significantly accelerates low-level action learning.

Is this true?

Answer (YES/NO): NO